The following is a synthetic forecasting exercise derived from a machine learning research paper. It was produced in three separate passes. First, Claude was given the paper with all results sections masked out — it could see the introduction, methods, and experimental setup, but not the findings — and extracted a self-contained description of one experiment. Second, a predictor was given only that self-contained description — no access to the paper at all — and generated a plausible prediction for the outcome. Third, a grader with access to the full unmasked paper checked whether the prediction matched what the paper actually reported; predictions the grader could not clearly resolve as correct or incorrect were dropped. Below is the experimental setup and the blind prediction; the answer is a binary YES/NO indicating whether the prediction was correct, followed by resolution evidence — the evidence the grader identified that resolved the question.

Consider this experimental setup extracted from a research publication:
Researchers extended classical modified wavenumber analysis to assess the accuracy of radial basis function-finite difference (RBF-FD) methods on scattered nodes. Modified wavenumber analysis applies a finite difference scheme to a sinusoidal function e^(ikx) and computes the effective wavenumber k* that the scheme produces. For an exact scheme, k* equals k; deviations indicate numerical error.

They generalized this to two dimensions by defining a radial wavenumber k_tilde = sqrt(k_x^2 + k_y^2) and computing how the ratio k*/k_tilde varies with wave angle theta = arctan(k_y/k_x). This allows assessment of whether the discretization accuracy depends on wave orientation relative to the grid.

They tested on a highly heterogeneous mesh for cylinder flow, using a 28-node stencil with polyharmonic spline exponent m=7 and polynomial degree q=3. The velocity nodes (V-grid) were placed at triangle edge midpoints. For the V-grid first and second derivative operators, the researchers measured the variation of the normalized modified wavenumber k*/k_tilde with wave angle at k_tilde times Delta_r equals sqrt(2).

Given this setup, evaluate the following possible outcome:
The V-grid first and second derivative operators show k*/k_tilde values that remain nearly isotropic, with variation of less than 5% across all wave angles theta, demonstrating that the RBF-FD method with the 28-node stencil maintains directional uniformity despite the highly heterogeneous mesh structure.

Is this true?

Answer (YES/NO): YES